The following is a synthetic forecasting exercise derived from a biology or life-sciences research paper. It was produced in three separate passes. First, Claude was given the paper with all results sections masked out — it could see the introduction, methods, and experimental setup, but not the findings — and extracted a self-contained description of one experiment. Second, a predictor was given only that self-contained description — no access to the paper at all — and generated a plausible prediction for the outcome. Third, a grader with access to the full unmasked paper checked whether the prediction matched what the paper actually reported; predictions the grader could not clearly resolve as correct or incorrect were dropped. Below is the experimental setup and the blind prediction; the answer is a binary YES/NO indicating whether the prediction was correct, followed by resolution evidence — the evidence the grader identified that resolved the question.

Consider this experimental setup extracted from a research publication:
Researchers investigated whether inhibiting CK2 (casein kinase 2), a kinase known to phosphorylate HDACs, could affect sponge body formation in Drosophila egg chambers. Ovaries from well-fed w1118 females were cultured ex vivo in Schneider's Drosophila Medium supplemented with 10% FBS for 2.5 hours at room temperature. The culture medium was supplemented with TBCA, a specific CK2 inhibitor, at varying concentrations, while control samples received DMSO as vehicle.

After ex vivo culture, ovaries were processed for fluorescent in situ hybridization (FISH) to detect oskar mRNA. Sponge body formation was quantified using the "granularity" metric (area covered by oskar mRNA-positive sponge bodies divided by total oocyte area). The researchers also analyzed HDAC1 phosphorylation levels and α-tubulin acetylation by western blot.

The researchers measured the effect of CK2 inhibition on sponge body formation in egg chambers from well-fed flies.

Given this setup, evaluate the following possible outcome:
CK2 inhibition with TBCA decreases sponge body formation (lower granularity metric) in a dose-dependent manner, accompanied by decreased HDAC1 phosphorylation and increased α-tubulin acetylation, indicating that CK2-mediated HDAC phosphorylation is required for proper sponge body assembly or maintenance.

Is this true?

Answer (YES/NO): NO